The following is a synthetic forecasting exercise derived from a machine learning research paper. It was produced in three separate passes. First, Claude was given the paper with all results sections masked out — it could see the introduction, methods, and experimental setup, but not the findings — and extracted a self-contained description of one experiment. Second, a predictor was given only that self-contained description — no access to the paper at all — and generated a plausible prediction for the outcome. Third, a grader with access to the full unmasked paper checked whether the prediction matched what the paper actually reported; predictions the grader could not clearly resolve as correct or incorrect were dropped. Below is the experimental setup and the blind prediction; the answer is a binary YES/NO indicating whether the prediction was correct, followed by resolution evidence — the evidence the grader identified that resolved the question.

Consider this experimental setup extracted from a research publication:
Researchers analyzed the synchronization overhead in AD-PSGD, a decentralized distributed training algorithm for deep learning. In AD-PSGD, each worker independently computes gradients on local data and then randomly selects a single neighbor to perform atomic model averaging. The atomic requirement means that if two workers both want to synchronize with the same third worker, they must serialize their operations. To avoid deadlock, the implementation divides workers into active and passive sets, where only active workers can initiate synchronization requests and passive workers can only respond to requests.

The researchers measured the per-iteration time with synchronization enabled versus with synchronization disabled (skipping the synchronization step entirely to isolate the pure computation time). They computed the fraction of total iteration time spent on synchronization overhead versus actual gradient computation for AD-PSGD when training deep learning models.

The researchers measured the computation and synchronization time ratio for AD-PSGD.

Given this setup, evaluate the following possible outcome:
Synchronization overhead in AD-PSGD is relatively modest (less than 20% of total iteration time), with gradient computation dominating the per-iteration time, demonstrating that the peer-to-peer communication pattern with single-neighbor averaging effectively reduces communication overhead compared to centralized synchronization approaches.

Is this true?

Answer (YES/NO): NO